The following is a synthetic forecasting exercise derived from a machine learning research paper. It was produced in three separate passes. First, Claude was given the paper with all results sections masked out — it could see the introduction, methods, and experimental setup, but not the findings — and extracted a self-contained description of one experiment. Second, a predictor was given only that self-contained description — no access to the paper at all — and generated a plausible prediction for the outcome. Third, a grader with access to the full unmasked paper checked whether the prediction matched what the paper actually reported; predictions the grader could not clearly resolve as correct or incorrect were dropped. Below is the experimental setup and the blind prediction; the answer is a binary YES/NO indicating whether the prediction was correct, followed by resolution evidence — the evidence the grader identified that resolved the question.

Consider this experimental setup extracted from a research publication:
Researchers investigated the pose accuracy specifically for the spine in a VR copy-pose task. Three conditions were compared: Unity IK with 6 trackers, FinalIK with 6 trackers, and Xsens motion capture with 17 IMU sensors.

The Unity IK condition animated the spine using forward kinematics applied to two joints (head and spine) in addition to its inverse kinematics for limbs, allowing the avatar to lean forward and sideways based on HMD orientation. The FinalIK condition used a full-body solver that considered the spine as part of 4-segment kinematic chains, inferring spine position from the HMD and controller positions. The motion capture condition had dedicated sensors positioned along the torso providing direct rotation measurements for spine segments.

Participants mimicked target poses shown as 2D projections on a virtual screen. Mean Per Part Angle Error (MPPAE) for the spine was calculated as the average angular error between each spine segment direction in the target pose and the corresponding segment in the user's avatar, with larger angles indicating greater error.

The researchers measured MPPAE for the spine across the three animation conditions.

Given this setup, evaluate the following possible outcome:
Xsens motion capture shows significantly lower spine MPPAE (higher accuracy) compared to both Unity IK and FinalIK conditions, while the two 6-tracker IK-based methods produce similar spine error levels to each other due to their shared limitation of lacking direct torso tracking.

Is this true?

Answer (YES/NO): NO